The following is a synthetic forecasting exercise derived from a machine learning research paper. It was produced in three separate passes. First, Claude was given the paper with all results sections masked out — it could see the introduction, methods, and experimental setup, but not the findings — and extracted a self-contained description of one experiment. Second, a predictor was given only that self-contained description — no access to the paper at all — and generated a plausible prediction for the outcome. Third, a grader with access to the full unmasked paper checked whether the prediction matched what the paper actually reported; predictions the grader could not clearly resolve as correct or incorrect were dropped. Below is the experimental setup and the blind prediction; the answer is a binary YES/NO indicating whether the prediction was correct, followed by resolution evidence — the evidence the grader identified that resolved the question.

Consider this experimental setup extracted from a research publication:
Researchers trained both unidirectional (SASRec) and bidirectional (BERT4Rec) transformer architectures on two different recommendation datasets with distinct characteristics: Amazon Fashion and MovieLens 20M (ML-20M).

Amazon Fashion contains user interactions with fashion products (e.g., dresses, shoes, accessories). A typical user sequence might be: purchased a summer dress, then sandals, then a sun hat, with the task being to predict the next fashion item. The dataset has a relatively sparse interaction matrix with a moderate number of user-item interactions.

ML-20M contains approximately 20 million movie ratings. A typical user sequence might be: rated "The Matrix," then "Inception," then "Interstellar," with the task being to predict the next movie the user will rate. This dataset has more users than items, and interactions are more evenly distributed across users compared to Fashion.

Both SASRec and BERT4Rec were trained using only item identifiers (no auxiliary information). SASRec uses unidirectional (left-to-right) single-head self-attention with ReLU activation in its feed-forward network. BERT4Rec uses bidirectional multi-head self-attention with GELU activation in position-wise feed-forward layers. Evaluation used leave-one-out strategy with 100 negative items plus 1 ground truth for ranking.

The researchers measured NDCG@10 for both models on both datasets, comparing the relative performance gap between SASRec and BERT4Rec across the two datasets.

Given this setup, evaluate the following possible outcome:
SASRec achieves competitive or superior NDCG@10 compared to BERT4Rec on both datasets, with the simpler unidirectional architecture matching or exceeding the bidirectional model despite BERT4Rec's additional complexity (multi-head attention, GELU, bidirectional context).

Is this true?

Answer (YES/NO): YES